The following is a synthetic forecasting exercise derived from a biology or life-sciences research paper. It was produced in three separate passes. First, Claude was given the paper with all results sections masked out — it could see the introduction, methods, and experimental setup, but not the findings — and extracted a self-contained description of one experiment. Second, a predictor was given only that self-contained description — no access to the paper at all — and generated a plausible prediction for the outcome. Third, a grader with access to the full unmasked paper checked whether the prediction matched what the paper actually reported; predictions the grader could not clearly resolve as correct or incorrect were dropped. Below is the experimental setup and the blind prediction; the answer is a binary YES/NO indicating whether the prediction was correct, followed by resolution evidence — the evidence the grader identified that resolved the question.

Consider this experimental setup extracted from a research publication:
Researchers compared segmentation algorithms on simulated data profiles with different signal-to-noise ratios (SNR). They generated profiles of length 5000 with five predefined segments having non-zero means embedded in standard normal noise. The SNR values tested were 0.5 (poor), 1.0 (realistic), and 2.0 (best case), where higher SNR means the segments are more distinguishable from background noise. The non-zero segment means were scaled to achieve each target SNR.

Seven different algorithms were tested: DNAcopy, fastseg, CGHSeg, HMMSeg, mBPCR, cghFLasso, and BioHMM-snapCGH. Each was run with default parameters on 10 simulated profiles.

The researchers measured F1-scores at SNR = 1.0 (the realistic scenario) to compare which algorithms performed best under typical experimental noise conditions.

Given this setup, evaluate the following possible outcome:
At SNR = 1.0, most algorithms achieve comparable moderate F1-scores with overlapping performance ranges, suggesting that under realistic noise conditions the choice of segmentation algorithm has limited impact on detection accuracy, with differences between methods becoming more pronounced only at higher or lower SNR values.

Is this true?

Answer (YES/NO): NO